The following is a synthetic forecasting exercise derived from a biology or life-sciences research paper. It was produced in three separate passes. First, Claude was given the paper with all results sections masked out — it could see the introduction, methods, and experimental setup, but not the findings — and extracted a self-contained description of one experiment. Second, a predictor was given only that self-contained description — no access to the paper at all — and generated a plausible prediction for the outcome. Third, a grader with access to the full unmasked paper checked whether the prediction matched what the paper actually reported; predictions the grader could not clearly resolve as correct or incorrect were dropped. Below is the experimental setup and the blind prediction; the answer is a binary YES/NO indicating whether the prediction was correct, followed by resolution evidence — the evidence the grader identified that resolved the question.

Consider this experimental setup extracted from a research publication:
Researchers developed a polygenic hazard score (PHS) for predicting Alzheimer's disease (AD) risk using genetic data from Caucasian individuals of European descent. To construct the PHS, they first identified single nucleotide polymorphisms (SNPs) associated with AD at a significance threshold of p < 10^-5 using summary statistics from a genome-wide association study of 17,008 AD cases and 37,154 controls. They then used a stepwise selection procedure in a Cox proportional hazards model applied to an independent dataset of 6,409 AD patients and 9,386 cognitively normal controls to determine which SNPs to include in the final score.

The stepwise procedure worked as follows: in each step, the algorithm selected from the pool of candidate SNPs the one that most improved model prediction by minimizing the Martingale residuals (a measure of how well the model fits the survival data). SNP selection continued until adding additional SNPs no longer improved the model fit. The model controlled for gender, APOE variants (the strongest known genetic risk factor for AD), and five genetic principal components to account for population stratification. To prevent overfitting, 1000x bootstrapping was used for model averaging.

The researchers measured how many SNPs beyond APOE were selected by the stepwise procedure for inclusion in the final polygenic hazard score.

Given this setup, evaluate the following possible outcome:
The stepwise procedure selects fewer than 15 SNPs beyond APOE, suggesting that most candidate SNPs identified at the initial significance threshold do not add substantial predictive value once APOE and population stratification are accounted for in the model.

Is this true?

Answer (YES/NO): NO